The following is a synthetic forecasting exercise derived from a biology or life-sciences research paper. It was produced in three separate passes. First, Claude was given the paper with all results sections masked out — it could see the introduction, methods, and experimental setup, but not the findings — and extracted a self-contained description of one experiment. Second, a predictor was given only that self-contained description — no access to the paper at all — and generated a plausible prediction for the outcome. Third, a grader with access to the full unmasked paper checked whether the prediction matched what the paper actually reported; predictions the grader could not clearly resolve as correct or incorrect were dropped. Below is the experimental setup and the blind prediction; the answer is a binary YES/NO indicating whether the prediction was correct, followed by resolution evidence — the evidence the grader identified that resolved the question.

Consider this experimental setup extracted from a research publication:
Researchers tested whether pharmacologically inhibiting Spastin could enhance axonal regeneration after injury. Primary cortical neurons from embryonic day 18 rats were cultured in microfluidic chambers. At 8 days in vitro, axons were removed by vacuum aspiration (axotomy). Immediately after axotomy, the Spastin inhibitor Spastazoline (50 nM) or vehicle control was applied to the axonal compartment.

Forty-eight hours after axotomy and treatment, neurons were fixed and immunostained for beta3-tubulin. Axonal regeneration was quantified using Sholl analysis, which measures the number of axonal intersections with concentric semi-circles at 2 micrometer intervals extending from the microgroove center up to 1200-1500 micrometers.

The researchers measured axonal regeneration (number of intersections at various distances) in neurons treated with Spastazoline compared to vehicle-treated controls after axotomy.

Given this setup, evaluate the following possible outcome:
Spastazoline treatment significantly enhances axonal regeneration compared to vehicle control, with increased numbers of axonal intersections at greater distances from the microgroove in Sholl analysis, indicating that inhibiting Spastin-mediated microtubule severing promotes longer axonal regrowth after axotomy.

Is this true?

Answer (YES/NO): NO